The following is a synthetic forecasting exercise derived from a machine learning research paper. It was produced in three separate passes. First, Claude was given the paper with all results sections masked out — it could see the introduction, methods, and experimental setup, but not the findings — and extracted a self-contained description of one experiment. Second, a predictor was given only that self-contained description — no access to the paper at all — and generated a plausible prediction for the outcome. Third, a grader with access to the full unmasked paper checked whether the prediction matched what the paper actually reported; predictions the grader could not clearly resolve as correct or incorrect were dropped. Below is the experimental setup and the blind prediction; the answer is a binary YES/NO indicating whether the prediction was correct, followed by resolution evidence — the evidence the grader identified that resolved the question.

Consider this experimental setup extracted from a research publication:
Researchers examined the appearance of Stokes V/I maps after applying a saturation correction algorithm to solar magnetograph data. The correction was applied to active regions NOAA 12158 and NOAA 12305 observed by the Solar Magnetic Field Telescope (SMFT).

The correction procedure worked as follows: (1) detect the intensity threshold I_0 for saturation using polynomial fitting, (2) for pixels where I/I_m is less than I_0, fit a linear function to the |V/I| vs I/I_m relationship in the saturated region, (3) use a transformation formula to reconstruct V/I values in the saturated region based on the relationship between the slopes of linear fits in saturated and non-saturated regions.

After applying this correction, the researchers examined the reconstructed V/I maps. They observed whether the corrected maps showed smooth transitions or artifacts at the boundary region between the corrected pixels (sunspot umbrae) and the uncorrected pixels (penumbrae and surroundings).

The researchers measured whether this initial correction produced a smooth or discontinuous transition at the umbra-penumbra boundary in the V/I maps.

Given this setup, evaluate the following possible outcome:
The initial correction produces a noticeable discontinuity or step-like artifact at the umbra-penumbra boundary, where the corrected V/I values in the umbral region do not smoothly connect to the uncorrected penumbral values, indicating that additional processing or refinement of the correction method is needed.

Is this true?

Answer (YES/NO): YES